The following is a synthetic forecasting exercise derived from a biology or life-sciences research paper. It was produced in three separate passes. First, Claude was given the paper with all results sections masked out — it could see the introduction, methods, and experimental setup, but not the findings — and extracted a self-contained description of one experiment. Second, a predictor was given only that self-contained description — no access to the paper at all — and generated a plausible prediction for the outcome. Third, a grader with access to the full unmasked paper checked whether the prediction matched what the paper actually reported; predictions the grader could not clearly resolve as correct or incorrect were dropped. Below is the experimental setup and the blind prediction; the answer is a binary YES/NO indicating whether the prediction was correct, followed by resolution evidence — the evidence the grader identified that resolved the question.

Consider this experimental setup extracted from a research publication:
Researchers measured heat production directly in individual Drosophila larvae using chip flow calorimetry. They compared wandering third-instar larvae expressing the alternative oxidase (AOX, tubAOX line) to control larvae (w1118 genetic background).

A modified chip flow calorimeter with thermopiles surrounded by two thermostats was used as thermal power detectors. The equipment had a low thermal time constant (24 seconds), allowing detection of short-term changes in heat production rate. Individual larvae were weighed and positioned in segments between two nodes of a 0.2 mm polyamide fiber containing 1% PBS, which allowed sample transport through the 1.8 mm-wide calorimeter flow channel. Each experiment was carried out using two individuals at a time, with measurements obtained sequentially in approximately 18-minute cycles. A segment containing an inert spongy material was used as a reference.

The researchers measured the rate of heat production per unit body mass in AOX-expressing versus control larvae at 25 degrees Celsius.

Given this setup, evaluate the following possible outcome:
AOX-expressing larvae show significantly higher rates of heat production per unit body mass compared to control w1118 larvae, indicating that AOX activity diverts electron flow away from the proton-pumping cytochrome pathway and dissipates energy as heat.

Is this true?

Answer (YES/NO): NO